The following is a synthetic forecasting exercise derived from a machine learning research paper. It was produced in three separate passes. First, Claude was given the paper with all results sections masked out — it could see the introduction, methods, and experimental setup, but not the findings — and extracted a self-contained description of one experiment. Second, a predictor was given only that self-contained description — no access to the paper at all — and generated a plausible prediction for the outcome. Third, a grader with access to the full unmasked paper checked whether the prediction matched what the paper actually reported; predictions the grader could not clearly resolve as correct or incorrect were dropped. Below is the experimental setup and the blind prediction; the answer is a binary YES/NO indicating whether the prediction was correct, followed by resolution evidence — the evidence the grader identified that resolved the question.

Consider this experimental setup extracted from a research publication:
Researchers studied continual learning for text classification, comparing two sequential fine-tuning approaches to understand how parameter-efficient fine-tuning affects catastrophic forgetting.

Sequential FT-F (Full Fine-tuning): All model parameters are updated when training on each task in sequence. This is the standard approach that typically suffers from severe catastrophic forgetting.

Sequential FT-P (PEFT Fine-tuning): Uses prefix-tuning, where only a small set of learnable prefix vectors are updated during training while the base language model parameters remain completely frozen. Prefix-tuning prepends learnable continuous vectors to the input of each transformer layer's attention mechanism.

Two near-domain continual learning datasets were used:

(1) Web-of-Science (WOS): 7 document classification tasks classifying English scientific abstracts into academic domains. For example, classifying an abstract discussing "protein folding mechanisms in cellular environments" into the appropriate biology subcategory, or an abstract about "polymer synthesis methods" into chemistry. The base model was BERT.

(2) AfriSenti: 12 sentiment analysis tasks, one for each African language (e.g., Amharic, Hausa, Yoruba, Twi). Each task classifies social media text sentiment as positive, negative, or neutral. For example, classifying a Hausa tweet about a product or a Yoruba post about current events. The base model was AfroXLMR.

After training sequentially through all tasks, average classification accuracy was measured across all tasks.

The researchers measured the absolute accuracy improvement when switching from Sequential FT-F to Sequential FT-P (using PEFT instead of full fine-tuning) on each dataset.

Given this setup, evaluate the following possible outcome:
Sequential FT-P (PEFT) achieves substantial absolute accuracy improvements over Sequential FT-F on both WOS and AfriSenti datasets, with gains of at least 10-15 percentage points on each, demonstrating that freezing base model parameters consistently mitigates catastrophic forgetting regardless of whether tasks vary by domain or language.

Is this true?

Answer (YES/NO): NO